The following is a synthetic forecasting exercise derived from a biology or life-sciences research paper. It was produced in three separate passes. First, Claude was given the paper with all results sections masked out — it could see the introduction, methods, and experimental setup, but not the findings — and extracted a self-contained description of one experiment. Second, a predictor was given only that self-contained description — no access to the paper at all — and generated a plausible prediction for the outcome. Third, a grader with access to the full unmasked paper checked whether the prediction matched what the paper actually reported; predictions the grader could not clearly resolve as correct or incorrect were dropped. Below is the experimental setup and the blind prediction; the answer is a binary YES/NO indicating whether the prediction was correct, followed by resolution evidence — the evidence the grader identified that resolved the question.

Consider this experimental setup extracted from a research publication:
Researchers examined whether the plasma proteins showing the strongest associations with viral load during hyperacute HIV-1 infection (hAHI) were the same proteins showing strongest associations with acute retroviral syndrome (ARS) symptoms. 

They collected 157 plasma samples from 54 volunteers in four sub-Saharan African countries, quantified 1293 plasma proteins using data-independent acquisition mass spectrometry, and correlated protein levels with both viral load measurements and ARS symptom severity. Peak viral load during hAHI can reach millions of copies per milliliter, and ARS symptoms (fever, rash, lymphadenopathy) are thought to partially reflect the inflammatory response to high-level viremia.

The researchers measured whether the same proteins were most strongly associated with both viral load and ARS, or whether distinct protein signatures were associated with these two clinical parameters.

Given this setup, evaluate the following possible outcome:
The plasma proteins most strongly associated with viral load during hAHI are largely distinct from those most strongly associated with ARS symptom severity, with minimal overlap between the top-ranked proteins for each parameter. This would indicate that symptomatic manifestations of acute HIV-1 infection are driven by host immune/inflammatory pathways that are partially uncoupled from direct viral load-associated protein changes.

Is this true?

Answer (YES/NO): YES